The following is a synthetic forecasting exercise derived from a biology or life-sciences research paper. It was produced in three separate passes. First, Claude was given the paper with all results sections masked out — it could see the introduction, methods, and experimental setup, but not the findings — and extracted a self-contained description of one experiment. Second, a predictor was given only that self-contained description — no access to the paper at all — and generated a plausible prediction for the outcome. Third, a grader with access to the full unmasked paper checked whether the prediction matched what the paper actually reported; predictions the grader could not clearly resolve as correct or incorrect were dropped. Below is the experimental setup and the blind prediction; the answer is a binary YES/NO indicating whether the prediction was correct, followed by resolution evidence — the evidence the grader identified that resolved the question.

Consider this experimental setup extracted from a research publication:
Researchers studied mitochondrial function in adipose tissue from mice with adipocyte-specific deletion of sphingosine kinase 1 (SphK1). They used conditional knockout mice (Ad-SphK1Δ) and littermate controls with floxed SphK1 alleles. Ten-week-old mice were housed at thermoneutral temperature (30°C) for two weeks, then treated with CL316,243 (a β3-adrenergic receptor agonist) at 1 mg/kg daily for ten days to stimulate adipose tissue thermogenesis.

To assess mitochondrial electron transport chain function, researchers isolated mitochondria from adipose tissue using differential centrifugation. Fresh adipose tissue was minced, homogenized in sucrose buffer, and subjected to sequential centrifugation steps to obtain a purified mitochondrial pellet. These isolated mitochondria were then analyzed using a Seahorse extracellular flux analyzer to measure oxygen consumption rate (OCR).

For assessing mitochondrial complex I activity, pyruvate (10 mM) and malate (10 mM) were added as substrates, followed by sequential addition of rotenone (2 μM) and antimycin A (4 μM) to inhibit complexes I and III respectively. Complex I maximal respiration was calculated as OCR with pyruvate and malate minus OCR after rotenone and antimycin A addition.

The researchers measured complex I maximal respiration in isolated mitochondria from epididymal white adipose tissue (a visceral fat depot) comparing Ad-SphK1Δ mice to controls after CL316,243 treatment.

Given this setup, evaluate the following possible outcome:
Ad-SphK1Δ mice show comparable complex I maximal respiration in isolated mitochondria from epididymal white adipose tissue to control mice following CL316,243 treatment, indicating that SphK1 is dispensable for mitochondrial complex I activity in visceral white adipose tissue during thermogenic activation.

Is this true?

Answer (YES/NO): YES